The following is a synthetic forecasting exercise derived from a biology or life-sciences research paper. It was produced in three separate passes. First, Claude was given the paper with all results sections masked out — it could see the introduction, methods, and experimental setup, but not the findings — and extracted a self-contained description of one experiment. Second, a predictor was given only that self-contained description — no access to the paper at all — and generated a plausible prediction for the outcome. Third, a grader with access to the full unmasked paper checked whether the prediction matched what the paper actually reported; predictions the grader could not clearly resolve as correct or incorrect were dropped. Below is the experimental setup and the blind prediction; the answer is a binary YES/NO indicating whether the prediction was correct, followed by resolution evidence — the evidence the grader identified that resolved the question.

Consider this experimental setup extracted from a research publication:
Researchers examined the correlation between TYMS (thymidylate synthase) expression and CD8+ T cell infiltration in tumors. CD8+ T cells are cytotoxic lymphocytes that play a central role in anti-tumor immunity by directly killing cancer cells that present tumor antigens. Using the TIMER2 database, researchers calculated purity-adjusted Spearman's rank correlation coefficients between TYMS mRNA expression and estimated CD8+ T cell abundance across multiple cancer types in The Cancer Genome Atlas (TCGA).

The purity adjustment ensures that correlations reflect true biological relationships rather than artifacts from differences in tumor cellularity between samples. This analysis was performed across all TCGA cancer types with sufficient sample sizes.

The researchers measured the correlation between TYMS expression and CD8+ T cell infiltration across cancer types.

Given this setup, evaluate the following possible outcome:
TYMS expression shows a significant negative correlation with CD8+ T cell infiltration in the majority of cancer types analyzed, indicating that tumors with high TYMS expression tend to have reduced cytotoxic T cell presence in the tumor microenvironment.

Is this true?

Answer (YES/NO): NO